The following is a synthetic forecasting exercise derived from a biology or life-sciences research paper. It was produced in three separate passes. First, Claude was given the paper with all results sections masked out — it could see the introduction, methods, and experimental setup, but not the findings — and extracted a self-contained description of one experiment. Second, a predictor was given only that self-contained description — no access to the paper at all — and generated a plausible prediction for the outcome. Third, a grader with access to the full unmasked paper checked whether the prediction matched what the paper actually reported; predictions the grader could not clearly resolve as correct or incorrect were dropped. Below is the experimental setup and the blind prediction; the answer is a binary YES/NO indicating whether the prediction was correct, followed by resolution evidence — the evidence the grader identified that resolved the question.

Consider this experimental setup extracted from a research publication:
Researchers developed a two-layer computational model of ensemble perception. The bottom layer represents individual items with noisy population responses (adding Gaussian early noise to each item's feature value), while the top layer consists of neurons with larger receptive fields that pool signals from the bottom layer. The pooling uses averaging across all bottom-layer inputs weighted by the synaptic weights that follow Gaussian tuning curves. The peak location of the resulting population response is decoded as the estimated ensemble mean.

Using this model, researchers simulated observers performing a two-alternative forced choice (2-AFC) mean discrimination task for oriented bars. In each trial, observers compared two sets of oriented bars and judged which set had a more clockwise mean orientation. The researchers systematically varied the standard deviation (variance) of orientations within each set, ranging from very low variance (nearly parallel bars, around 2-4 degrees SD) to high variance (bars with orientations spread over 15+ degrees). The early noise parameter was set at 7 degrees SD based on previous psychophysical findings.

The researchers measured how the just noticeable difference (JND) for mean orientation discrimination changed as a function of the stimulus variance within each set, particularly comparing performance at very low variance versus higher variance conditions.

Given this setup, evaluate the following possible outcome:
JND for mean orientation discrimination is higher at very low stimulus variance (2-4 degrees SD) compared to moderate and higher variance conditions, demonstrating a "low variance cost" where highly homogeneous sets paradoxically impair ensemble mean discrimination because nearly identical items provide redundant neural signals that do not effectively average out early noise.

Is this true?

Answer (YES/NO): NO